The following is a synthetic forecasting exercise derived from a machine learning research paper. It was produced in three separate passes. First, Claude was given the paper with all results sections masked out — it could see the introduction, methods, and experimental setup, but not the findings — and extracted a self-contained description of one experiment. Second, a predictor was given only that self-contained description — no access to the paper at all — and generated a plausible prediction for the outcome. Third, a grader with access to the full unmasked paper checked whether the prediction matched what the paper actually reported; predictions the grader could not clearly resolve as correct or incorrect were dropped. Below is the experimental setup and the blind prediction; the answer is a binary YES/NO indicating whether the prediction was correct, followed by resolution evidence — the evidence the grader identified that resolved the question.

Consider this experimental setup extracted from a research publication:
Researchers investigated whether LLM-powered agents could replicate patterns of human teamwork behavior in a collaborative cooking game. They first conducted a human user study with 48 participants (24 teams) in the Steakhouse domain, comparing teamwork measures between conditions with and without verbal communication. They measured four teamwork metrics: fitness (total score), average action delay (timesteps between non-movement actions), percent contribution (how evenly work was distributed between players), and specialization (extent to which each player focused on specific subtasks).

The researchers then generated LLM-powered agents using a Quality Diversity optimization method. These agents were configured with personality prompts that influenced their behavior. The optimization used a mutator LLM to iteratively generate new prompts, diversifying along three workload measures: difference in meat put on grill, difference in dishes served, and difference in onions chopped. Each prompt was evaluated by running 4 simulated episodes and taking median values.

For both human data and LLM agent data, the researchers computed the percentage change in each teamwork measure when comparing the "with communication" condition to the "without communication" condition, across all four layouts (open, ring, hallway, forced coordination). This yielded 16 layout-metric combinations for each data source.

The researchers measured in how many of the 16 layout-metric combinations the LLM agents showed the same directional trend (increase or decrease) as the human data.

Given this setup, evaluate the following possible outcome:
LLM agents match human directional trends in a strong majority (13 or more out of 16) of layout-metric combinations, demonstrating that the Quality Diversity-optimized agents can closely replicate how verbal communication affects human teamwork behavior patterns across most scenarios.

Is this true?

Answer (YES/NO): NO